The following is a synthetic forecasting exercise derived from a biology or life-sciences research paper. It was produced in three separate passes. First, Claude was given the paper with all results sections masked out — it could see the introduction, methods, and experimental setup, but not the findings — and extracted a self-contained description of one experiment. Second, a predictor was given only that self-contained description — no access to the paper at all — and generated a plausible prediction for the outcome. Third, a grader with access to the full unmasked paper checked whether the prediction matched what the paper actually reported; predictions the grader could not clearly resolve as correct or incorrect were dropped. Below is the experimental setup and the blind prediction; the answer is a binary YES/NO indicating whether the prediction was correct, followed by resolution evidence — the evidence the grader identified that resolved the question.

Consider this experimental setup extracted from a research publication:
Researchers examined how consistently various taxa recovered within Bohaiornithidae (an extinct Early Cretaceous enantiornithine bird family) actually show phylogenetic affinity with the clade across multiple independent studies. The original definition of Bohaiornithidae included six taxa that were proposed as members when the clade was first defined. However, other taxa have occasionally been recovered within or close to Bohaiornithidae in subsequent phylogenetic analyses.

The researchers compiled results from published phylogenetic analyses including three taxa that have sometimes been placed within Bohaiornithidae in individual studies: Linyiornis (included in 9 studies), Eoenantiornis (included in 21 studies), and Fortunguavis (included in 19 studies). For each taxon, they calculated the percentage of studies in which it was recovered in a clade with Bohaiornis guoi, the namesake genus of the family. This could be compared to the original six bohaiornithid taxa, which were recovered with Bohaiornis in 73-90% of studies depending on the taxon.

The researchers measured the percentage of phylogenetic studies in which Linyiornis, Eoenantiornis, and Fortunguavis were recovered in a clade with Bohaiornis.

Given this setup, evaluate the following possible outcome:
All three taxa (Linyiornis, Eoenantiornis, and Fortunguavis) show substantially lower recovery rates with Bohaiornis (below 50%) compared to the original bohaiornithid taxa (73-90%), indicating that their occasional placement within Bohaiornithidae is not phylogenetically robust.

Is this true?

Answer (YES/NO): YES